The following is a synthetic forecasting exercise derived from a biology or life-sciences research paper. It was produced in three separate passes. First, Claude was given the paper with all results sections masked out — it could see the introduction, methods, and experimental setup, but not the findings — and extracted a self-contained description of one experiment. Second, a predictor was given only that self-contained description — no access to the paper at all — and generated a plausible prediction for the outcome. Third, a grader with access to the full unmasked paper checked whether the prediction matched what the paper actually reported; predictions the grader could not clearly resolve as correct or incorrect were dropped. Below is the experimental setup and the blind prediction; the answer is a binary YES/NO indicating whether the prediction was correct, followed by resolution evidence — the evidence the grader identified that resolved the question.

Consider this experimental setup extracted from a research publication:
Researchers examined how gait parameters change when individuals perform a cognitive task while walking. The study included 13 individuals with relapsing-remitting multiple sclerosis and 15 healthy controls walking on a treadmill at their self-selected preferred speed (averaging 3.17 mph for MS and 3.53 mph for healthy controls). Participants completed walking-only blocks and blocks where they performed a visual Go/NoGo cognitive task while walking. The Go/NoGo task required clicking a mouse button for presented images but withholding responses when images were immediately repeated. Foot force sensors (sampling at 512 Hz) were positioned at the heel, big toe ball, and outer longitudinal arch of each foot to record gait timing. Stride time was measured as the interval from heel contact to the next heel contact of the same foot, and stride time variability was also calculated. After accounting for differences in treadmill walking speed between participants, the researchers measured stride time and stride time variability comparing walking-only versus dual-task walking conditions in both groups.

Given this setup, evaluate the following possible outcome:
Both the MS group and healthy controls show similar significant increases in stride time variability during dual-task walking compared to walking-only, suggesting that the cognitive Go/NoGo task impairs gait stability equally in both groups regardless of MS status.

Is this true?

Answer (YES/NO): NO